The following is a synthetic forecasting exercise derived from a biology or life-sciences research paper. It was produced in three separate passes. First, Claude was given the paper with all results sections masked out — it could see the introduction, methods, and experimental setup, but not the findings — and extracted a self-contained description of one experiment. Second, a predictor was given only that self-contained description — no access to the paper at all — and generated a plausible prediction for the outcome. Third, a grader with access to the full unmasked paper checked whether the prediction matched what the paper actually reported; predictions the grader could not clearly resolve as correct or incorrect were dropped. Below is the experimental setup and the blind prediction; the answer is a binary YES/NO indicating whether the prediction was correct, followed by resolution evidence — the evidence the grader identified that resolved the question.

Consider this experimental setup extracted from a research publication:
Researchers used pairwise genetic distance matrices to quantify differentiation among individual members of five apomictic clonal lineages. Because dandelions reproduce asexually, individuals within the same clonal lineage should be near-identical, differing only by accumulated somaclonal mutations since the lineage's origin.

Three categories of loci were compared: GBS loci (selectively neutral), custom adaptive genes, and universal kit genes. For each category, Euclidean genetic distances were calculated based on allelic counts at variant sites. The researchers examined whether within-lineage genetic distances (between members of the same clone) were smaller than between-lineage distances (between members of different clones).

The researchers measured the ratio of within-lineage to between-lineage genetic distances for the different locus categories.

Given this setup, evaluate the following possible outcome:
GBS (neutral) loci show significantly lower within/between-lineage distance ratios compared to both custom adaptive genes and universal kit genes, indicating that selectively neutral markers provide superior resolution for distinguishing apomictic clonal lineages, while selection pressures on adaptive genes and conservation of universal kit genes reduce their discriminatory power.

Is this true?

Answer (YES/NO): NO